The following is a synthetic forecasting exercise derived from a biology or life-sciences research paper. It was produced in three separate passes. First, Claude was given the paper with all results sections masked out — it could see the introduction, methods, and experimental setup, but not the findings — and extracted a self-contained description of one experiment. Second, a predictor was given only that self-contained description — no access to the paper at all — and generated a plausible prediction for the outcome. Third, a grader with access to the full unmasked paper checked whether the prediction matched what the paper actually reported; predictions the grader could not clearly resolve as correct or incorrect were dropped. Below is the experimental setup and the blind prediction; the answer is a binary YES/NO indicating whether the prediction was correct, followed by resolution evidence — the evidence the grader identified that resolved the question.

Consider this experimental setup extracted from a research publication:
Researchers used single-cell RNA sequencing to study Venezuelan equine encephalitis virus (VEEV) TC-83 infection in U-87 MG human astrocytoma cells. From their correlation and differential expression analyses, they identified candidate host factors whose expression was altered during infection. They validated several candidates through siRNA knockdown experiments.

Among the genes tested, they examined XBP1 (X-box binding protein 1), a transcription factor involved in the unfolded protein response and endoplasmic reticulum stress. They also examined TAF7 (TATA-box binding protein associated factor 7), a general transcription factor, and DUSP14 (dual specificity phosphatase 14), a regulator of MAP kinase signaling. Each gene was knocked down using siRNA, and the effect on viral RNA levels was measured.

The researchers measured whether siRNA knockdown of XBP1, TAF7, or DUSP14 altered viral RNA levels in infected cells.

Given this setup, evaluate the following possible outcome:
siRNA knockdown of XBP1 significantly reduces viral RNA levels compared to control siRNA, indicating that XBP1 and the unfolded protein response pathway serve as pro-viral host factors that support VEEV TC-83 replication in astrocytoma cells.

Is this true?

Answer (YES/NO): NO